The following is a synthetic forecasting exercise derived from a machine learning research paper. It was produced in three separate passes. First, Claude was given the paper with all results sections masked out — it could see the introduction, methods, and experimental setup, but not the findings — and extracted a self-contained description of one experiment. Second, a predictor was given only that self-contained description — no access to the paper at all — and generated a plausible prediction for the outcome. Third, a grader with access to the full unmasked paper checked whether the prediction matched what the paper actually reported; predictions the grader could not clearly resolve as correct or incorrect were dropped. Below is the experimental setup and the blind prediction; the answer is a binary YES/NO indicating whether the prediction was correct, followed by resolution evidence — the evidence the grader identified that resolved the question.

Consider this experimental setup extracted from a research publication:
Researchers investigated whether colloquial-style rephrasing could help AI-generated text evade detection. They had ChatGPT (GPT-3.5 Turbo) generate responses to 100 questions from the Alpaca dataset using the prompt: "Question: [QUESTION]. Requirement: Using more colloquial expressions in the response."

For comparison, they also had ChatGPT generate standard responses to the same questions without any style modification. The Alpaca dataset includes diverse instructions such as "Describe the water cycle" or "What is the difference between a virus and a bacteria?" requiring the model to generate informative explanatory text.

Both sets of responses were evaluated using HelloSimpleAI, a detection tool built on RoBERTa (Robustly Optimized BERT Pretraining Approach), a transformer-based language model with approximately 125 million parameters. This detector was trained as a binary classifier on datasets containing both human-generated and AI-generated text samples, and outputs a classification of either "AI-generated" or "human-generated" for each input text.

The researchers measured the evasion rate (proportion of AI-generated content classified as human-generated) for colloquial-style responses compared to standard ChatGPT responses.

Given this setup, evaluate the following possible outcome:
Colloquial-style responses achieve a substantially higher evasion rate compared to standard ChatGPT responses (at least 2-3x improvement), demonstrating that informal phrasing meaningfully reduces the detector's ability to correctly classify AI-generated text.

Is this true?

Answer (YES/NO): NO